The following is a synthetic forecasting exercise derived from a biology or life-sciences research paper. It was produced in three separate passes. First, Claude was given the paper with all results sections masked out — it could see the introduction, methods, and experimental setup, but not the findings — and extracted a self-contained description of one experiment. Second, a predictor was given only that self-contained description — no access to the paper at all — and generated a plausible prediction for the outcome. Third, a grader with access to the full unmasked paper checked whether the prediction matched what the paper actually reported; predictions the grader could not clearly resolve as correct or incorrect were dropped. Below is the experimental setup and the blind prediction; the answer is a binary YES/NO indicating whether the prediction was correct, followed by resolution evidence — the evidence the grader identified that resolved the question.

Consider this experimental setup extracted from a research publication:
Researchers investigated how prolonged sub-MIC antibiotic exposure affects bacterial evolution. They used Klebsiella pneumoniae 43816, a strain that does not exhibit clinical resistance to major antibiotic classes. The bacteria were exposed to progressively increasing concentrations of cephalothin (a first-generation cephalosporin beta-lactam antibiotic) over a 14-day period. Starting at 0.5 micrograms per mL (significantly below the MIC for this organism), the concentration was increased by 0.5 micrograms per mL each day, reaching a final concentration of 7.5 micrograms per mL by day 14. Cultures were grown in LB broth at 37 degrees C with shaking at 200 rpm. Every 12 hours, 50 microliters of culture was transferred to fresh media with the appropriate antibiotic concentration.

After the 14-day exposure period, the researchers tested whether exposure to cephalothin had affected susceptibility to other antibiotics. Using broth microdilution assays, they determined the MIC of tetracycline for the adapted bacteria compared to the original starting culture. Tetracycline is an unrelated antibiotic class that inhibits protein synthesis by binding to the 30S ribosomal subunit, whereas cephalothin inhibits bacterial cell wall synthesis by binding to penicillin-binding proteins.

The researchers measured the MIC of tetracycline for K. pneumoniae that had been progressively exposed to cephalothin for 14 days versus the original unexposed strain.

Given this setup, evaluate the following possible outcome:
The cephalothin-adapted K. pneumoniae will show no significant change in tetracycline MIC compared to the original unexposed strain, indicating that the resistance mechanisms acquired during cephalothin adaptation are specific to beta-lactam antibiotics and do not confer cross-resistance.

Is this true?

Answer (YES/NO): NO